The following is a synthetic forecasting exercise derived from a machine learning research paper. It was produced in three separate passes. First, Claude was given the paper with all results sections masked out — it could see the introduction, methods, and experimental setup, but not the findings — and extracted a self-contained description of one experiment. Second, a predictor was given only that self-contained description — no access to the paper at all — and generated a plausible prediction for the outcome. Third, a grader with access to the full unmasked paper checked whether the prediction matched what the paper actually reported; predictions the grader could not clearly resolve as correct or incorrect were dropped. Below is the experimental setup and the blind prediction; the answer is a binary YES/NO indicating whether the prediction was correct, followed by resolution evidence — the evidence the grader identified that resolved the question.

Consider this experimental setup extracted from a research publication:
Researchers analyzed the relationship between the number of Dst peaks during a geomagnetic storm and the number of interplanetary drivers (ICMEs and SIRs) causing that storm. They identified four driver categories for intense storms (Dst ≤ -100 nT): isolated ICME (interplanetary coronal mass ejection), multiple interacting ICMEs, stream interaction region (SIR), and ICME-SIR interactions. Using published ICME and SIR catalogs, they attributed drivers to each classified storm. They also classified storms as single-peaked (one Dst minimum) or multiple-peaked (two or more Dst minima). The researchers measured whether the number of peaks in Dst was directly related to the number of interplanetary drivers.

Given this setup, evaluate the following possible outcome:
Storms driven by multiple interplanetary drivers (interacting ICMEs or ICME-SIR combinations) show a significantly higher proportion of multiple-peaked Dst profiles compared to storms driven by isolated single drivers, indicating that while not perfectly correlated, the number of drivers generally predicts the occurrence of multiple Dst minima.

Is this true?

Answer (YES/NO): NO